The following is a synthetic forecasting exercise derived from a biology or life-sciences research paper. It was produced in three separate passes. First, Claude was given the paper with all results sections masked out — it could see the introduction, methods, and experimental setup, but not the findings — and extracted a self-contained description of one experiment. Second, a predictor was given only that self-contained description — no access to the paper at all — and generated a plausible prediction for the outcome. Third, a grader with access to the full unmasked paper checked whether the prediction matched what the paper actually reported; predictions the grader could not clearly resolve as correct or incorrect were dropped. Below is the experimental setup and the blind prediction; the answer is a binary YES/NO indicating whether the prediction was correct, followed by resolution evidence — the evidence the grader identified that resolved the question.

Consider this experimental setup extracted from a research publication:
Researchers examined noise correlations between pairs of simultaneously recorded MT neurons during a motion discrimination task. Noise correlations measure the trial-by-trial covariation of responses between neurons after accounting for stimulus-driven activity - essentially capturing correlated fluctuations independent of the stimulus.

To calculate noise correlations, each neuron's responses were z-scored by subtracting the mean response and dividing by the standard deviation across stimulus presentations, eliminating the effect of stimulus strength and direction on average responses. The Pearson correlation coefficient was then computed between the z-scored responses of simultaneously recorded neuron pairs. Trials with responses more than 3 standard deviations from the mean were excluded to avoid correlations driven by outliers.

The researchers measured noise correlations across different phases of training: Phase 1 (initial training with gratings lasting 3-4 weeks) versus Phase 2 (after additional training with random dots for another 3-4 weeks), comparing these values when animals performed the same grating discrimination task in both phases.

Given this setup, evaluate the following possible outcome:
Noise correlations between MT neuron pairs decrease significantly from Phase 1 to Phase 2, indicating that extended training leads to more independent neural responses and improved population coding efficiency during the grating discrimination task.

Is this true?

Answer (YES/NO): NO